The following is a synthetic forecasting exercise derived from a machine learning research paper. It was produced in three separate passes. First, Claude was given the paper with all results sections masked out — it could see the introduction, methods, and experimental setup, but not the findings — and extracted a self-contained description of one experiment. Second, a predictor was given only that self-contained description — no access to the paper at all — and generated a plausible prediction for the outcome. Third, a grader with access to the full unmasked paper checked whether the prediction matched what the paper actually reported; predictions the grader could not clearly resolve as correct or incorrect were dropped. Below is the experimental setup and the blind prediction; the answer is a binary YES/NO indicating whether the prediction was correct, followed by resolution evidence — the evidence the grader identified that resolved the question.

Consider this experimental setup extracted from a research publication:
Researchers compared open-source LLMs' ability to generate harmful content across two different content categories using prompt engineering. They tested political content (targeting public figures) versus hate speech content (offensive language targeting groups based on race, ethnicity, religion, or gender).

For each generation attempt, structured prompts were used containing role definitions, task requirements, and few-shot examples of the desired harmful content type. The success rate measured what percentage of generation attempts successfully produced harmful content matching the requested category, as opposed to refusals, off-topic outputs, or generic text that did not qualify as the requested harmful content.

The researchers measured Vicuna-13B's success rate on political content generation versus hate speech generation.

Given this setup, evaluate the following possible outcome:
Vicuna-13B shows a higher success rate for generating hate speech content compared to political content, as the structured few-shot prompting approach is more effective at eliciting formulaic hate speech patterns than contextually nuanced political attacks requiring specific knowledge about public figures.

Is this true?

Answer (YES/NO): YES